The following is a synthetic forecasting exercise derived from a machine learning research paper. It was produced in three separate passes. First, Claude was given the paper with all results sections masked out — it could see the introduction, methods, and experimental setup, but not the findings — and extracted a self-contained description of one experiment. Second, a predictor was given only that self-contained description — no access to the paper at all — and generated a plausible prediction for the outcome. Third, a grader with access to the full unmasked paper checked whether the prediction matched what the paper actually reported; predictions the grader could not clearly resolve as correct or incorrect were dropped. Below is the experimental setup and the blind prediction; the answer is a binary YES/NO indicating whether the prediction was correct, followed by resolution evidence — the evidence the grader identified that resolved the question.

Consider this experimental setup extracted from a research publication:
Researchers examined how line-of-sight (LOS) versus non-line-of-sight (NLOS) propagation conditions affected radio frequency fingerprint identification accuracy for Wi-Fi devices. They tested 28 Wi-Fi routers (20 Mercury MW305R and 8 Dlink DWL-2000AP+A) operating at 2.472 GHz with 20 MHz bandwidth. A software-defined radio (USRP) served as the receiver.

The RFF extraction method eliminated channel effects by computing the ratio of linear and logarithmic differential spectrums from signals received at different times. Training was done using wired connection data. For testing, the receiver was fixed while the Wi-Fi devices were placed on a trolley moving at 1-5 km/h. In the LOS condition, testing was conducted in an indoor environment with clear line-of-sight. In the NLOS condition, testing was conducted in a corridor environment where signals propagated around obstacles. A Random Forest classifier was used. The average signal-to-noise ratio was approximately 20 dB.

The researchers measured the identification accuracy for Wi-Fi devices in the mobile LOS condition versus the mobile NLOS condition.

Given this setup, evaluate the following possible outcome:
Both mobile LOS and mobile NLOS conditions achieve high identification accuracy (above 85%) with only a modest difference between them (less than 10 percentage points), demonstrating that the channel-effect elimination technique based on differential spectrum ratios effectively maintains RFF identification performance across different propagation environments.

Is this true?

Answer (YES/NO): YES